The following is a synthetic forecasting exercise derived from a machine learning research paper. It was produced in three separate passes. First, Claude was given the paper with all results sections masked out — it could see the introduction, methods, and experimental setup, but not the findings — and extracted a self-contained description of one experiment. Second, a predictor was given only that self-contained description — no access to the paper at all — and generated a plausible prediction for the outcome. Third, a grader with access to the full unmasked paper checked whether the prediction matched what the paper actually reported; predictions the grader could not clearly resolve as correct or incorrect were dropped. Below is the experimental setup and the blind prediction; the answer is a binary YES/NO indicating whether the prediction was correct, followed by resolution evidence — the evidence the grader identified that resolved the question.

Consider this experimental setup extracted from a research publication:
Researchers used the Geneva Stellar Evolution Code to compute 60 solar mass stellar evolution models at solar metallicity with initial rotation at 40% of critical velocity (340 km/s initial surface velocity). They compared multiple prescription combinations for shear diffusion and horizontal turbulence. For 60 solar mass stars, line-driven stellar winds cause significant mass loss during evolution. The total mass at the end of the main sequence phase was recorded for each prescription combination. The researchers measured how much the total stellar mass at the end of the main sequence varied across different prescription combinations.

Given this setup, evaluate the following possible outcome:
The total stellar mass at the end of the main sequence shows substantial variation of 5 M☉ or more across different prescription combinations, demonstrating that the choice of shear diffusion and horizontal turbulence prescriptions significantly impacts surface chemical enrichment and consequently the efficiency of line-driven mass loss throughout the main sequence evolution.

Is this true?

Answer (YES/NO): NO